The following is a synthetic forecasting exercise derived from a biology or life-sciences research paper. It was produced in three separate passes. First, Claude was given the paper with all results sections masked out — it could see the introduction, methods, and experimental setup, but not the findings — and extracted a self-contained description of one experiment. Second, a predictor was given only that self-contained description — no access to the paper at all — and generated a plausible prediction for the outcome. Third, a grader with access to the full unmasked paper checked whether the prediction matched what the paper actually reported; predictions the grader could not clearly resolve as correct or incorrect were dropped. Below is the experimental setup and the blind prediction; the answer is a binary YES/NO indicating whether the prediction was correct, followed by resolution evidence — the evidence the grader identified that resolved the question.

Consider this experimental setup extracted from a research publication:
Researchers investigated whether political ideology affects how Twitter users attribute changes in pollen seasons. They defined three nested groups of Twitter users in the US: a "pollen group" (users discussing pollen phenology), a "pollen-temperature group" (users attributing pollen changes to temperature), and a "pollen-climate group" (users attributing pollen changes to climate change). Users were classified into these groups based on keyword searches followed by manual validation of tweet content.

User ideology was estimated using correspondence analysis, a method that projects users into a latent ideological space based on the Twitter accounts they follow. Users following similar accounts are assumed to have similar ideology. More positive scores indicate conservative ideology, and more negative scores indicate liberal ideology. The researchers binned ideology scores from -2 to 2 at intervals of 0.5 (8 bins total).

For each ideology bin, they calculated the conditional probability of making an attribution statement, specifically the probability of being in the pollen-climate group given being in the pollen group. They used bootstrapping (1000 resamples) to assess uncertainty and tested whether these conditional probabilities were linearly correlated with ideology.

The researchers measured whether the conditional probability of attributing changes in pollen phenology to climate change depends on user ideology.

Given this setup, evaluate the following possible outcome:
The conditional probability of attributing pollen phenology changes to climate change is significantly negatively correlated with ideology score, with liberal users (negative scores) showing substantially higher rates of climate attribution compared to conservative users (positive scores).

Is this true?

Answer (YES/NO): YES